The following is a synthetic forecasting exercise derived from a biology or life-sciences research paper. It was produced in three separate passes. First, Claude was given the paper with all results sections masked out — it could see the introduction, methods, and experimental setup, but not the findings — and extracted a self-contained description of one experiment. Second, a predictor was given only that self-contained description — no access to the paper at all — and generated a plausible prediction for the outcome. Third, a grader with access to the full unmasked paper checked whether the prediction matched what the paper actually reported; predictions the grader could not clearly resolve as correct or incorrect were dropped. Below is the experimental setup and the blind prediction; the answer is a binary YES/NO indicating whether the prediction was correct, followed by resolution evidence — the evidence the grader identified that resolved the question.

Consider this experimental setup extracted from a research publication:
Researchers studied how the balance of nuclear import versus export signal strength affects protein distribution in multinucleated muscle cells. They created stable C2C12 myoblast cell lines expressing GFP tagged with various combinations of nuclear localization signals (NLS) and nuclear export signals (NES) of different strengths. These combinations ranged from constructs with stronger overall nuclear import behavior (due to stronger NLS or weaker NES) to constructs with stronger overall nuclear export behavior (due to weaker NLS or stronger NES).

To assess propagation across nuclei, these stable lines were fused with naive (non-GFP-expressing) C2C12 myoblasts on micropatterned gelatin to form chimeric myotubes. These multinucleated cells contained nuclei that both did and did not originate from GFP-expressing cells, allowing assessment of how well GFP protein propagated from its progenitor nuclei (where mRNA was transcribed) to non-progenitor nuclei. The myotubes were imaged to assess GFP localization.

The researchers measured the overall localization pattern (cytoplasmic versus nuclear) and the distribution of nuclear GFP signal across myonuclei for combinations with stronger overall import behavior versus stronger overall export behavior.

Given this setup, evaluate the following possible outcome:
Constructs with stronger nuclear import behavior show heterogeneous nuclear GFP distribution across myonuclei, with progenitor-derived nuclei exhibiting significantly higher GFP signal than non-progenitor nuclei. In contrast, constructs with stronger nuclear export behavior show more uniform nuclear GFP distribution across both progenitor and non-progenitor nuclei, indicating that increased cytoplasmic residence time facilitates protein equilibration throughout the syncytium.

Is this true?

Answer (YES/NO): NO